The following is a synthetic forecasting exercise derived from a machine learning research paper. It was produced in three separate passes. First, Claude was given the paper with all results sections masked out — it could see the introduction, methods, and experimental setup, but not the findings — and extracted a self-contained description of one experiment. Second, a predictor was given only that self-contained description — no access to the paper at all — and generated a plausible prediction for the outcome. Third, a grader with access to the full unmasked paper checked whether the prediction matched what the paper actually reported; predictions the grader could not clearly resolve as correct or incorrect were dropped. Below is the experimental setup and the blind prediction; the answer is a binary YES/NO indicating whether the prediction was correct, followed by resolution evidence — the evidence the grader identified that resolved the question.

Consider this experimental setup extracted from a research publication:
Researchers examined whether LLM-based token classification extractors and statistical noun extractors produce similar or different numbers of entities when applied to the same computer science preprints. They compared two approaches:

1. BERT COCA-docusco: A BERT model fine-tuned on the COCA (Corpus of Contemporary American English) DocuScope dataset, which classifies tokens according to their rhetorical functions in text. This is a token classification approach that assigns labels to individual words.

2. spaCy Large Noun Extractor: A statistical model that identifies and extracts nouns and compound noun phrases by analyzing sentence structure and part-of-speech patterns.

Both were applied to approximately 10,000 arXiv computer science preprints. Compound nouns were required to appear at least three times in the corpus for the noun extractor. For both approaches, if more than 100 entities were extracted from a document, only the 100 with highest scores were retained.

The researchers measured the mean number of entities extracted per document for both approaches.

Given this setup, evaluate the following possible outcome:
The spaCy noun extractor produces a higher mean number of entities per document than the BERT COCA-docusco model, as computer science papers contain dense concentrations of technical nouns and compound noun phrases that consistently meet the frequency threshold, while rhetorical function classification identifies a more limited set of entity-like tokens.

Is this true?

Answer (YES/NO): NO